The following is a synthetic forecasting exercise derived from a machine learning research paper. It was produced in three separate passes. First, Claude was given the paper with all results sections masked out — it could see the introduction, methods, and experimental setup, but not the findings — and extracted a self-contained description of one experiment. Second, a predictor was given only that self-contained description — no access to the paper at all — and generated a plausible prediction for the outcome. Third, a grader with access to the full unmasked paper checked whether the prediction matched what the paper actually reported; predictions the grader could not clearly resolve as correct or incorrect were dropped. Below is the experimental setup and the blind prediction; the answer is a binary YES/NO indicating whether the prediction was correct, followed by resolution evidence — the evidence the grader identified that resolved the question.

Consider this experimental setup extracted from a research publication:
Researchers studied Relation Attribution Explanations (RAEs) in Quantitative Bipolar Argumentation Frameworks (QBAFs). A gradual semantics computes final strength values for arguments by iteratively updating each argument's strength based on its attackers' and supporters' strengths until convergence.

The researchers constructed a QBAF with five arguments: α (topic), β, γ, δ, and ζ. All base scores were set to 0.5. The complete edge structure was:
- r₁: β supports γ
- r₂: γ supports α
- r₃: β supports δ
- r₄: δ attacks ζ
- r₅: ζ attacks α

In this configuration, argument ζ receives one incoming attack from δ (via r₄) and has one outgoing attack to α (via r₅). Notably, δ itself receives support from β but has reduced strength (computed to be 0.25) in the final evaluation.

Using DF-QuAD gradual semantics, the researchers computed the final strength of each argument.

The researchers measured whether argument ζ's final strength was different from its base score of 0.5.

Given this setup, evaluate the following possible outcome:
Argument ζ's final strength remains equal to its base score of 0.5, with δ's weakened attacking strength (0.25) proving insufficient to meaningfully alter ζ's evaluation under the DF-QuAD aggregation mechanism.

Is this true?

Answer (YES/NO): YES